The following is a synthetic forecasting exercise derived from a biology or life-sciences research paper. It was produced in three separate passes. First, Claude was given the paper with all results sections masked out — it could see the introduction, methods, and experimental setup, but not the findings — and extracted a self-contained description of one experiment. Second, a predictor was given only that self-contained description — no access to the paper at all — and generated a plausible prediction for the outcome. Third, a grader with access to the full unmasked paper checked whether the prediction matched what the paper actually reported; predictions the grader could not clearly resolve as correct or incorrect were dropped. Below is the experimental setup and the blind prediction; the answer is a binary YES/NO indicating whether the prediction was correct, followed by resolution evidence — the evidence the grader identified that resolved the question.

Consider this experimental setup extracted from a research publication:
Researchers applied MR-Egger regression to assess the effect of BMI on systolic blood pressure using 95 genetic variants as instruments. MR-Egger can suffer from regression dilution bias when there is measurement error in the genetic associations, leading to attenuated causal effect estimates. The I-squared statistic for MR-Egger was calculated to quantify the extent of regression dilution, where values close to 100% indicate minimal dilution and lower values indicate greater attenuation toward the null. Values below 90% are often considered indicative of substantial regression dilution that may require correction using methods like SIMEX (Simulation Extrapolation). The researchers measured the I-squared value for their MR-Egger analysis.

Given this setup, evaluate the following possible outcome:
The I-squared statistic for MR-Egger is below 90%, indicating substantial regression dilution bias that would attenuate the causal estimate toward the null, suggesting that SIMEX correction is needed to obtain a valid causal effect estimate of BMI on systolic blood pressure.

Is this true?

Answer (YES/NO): YES